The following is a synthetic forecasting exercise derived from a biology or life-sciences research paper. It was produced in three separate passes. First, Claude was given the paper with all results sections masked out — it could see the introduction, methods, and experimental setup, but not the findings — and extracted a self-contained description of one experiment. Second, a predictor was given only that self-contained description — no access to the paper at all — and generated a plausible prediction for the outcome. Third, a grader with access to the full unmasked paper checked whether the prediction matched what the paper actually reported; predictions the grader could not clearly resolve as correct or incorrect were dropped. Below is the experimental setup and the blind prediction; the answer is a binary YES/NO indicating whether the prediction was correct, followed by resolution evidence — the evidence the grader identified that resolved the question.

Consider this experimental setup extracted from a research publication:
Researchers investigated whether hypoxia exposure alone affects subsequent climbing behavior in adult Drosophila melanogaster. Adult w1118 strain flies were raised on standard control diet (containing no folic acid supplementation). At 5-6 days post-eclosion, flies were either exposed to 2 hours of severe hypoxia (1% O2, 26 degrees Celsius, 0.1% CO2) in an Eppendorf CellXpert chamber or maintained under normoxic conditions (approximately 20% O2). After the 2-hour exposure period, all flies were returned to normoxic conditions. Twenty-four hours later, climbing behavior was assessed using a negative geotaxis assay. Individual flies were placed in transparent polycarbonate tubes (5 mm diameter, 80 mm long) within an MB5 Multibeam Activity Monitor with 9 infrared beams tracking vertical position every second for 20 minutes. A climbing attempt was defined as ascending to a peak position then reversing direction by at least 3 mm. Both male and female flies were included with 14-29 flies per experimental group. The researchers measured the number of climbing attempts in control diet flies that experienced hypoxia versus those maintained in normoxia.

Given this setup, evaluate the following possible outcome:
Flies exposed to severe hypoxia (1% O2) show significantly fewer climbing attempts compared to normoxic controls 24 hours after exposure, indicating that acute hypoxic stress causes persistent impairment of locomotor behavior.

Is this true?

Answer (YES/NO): YES